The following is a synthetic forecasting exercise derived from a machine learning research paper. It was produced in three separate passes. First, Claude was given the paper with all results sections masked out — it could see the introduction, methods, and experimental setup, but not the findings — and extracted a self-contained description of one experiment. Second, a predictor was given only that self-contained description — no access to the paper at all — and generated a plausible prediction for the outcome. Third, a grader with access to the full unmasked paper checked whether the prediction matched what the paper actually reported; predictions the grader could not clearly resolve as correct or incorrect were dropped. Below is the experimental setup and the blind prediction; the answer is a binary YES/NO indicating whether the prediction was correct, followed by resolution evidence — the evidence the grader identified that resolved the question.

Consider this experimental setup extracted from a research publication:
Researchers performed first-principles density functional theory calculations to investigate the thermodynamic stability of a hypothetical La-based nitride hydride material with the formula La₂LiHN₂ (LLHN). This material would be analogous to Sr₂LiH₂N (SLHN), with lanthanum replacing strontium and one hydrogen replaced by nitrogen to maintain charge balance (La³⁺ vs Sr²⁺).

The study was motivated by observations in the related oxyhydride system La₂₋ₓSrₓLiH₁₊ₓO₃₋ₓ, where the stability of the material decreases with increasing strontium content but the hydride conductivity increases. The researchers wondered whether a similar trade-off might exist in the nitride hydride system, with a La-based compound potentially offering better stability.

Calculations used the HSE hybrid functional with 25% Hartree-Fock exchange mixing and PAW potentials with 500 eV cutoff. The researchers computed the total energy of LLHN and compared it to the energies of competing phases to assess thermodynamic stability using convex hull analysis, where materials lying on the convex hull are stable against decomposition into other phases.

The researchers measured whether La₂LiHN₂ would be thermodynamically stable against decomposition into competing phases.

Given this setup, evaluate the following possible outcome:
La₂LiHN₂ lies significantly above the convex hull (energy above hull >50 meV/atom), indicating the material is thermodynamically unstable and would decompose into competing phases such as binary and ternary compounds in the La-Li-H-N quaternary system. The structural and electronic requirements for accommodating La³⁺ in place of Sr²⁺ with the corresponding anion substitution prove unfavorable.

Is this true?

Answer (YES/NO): YES